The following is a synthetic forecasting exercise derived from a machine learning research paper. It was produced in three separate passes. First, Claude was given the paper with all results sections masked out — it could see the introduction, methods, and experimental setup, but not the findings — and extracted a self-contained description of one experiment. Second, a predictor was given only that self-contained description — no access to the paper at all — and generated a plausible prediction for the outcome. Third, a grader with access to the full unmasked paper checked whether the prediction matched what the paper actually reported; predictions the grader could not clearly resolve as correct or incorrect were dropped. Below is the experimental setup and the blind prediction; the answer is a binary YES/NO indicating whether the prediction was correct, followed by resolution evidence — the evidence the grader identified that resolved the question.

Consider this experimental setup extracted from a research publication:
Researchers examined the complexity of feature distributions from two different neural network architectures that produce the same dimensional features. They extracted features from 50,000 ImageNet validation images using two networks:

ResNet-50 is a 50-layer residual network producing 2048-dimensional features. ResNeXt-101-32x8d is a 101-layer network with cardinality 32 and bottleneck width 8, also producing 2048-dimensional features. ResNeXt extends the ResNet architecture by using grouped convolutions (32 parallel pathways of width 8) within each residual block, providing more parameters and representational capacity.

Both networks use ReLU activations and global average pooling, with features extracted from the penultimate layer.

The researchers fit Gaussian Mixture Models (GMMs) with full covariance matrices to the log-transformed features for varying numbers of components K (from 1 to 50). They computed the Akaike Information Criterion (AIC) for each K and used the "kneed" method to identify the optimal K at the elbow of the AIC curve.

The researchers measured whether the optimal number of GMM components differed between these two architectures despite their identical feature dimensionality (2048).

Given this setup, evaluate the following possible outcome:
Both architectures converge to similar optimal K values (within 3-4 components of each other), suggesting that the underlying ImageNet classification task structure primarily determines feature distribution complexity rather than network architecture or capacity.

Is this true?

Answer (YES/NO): YES